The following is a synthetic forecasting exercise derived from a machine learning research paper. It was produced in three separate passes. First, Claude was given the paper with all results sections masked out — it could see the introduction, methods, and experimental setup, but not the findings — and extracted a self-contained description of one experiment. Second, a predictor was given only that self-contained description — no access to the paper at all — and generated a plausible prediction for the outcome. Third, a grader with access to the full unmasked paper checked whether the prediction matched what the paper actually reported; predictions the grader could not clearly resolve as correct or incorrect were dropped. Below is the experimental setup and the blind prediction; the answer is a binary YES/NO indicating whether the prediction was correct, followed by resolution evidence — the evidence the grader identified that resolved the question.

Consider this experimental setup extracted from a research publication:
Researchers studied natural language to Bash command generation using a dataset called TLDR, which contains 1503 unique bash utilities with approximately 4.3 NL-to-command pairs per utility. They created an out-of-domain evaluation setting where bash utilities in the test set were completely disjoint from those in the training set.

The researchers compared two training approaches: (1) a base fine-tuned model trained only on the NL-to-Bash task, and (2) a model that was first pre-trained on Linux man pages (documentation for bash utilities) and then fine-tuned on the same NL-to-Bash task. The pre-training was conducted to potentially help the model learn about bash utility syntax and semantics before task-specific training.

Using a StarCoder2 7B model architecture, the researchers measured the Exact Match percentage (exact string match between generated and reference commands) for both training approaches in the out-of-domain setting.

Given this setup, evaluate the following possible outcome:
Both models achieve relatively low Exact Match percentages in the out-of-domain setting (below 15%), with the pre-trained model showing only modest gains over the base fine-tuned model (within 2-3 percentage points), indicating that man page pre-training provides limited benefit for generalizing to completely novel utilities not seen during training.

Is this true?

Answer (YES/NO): YES